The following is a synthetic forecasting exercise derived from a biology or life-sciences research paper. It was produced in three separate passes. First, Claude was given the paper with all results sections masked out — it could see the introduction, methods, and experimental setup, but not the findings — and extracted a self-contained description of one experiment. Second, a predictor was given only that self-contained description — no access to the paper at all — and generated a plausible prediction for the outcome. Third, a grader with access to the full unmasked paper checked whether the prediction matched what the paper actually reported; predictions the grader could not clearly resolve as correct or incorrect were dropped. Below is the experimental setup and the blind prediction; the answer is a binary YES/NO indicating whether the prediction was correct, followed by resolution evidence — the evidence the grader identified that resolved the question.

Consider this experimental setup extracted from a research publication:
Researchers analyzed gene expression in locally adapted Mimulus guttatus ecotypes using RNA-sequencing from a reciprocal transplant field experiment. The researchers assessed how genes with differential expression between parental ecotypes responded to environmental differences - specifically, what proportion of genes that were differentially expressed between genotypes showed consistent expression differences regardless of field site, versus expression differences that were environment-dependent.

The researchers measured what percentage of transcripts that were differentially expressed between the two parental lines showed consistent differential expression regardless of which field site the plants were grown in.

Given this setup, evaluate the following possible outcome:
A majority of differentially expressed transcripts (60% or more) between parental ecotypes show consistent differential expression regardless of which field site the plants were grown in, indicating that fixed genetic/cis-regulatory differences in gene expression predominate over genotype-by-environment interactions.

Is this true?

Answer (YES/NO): NO